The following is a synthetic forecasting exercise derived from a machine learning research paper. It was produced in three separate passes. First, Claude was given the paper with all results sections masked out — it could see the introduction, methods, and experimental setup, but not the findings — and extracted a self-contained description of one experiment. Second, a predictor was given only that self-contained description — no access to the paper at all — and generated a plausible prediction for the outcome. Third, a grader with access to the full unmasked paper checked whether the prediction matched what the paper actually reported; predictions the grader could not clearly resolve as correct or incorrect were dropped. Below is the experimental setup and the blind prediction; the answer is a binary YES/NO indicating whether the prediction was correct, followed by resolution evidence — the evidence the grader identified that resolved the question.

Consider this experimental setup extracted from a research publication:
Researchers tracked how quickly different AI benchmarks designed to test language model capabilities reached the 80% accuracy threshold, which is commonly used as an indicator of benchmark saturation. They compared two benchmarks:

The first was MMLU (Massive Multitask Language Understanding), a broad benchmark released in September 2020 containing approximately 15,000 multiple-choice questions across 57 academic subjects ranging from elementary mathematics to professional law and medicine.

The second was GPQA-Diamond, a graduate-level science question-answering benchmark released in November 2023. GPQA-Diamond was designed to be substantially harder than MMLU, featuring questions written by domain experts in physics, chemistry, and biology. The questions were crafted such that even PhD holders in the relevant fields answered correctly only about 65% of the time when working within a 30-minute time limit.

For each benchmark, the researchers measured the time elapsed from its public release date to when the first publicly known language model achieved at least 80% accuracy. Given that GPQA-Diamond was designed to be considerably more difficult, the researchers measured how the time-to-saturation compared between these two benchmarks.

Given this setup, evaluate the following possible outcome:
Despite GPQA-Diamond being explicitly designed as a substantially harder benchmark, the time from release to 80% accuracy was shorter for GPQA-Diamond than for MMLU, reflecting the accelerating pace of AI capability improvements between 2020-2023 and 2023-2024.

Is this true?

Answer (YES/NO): YES